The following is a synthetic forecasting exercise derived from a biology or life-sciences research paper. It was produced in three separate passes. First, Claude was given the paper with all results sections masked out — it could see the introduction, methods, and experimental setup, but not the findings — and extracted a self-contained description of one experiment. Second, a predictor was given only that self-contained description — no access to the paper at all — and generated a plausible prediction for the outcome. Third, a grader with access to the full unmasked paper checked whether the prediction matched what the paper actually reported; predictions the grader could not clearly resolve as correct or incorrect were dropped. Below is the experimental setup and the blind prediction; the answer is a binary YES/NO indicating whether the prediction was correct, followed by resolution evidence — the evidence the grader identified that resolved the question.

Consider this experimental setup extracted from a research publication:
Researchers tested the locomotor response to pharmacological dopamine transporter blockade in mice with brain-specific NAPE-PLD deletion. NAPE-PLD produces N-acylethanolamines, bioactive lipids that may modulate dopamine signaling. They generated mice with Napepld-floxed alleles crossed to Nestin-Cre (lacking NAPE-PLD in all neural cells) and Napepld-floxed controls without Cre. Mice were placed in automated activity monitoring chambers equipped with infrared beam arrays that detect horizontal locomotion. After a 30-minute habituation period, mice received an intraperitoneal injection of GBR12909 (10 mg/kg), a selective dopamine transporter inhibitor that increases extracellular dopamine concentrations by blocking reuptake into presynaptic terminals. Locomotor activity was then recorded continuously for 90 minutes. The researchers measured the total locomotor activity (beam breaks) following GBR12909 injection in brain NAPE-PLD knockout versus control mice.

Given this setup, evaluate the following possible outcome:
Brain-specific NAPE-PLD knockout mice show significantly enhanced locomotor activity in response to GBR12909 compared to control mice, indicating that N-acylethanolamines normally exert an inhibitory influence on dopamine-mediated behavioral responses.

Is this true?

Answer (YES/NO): YES